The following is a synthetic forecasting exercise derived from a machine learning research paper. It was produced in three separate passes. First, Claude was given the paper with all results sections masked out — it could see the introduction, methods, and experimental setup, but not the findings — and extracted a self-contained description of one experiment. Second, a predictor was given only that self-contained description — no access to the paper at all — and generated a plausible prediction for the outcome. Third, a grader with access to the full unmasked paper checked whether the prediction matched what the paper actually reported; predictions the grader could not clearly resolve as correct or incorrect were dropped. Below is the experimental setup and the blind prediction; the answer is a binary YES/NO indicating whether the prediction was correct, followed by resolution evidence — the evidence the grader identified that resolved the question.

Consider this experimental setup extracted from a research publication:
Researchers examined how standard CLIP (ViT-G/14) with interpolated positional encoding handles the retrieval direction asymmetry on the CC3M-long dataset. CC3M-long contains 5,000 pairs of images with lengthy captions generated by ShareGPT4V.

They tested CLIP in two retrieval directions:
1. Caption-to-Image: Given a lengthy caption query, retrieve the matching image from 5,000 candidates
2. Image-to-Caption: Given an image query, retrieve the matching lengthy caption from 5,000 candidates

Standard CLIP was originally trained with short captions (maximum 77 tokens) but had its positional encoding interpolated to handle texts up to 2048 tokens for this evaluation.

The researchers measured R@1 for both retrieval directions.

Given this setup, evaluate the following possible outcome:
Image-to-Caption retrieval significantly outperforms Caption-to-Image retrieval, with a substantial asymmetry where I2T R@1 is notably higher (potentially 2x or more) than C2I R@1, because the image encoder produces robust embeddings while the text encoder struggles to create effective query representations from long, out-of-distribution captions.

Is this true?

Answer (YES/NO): YES